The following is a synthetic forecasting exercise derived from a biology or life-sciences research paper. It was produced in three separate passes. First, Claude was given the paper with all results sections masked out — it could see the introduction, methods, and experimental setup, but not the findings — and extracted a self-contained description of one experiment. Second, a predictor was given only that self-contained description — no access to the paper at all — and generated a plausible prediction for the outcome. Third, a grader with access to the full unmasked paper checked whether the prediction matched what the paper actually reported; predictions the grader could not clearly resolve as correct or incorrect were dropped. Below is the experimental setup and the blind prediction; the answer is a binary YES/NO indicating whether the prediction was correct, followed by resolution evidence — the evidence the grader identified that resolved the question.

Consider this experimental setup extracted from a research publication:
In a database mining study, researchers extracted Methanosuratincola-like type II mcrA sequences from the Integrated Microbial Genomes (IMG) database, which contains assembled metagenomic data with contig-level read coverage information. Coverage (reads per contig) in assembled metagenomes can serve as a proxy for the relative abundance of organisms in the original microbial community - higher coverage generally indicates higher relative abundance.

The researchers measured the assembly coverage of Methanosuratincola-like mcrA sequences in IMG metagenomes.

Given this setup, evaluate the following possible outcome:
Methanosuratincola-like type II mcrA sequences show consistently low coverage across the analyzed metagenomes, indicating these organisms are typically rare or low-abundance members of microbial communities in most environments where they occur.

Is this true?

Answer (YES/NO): YES